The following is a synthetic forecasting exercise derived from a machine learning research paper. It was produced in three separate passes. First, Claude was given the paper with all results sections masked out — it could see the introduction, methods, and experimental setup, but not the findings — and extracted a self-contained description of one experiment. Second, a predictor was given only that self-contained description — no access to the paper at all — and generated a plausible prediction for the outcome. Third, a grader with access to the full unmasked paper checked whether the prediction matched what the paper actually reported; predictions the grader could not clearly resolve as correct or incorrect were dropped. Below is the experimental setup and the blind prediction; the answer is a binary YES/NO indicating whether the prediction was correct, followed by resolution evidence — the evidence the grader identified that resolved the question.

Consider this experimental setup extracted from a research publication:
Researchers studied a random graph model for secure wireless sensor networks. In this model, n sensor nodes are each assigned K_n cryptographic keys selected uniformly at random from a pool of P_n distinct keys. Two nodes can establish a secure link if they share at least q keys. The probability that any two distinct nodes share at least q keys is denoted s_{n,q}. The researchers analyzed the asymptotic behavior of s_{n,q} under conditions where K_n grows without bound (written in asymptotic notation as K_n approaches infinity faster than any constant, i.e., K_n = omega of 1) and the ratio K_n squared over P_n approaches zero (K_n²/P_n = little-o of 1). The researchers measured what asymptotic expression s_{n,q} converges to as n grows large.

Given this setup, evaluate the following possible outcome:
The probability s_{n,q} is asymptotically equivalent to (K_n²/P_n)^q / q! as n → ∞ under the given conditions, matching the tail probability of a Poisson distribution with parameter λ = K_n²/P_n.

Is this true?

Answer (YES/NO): YES